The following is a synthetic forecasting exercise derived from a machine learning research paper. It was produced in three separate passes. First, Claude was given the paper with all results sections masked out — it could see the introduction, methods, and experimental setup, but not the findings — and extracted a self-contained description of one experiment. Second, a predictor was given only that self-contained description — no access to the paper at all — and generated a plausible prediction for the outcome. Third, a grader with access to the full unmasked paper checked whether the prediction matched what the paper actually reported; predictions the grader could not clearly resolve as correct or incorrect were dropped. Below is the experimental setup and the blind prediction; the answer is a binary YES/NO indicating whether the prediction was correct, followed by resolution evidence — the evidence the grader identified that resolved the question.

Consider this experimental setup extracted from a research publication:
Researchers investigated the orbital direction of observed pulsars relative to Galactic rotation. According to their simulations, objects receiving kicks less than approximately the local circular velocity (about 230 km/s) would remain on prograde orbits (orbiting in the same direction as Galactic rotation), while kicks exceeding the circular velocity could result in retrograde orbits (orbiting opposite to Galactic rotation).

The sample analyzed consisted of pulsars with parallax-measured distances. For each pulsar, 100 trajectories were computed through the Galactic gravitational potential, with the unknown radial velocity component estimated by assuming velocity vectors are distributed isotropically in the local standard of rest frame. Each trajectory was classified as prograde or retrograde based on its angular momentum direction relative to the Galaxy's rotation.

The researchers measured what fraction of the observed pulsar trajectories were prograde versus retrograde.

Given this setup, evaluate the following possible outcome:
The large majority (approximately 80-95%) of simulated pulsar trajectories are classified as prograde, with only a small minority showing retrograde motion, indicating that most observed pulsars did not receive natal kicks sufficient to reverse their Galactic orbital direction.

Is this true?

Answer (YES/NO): YES